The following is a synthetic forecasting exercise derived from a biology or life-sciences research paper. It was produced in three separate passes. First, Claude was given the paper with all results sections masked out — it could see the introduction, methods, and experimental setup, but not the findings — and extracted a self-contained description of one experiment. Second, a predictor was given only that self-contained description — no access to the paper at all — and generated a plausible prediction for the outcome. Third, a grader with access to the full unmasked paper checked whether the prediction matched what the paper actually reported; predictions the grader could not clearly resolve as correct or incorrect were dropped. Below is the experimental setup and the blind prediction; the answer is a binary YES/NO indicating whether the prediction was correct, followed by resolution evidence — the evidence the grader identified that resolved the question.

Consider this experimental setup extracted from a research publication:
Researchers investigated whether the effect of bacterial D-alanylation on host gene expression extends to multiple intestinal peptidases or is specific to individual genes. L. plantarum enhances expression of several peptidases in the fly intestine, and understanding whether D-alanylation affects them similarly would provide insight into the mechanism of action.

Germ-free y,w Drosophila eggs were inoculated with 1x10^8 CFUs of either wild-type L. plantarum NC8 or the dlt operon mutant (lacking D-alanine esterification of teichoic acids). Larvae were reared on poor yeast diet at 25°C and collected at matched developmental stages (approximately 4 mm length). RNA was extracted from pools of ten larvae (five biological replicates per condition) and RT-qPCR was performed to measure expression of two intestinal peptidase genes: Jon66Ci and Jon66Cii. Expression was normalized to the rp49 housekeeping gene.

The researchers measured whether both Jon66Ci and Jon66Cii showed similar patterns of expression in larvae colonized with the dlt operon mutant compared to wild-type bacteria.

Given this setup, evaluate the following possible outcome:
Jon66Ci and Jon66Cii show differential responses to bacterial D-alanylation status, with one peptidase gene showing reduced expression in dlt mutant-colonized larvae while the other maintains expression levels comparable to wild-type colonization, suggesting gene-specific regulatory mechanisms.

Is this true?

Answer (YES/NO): NO